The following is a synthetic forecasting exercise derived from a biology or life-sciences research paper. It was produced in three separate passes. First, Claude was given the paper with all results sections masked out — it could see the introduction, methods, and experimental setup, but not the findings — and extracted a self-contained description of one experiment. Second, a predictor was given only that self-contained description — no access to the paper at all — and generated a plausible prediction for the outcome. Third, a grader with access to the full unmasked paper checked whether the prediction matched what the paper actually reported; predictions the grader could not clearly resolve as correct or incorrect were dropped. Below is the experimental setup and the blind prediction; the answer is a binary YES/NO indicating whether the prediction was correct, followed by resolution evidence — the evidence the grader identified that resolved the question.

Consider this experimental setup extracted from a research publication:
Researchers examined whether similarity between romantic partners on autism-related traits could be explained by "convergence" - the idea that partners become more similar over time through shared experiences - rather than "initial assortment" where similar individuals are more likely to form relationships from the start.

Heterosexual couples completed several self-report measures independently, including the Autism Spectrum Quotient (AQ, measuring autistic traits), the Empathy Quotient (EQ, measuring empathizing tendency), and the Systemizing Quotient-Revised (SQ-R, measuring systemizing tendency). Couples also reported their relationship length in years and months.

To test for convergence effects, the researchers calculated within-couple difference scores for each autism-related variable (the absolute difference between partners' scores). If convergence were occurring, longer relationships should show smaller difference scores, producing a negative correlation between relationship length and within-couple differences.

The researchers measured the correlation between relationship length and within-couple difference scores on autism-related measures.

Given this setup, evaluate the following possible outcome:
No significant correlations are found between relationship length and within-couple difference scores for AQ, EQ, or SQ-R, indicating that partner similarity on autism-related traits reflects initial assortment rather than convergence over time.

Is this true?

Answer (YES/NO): YES